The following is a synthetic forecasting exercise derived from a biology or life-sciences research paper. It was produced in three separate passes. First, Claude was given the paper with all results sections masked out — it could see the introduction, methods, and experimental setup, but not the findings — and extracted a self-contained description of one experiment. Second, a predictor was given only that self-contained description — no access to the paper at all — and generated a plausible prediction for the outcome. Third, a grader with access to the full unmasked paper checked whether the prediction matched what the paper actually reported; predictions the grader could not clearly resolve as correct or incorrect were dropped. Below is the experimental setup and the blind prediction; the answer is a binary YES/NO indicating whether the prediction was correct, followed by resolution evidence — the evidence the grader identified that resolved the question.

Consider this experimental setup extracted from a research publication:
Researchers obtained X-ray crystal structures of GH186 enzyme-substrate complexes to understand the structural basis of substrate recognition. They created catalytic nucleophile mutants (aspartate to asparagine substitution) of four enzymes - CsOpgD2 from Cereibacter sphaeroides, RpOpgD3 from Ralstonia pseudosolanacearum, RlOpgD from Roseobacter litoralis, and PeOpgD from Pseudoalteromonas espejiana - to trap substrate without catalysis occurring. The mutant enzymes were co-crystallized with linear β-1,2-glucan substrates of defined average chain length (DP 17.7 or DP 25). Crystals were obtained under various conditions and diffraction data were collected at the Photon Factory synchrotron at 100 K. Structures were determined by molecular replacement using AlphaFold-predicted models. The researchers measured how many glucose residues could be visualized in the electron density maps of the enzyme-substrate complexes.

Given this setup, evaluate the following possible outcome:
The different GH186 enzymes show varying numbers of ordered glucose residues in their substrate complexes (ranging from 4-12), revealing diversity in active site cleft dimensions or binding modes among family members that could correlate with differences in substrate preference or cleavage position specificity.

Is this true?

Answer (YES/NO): NO